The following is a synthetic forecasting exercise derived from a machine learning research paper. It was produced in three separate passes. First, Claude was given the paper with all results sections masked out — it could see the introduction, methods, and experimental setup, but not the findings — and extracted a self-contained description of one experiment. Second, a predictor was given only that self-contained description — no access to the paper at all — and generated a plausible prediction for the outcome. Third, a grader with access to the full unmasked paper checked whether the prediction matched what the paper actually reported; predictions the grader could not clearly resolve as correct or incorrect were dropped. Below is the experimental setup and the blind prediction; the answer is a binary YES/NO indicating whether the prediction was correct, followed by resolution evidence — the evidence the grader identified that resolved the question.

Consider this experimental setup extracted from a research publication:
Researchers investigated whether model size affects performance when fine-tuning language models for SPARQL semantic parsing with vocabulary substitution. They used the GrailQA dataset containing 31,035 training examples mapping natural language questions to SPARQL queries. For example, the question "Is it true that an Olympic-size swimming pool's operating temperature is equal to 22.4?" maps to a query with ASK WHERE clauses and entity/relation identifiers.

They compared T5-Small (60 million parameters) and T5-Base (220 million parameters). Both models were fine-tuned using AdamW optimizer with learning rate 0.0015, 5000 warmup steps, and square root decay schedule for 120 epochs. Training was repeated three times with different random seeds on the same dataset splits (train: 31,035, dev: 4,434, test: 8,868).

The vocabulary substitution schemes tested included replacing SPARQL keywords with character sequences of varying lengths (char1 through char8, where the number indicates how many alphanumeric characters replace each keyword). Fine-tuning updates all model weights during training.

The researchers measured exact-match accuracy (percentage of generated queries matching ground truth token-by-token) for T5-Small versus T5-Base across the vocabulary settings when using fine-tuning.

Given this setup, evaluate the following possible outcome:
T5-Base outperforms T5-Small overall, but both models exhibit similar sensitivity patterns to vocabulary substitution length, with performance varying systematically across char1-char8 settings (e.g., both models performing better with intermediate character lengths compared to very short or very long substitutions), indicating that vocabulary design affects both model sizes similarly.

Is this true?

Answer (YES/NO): NO